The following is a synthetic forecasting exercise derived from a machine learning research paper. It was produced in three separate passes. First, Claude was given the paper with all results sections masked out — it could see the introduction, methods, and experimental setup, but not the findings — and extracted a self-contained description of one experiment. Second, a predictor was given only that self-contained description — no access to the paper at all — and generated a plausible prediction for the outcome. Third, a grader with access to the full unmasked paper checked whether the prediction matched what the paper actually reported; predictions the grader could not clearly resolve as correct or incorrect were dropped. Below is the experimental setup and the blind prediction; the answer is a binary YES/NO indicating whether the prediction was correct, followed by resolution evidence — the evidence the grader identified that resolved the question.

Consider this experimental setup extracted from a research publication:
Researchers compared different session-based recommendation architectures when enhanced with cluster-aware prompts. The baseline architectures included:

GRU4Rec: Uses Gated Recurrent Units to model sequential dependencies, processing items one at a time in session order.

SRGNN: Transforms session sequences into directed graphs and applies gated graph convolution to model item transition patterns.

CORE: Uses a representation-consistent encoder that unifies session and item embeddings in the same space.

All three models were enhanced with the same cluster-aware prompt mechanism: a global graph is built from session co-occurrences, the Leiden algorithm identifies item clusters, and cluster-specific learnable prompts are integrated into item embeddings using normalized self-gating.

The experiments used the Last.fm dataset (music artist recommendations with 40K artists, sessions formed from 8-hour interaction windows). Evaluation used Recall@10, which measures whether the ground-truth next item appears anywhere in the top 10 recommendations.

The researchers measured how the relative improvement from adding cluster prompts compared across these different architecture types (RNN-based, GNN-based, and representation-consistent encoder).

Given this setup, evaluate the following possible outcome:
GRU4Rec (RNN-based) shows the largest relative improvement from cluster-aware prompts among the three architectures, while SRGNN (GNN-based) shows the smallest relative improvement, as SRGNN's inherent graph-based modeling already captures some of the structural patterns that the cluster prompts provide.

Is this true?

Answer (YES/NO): NO